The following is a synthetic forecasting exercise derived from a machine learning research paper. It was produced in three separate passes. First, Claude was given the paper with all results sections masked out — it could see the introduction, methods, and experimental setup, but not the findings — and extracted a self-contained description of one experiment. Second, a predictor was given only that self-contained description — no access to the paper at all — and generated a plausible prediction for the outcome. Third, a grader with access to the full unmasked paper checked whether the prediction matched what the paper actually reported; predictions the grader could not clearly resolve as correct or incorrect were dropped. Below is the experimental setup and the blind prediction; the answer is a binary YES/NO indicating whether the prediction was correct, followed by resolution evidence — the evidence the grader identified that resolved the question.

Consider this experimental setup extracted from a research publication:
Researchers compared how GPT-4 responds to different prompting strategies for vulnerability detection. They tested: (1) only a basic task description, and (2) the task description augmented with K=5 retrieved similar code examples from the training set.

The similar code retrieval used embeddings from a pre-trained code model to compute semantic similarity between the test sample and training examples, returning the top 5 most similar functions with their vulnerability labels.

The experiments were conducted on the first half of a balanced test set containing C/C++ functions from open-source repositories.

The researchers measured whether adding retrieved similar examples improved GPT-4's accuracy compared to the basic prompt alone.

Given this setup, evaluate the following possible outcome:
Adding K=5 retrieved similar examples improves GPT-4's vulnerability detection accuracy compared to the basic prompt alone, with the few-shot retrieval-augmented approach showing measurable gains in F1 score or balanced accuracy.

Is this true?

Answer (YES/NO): YES